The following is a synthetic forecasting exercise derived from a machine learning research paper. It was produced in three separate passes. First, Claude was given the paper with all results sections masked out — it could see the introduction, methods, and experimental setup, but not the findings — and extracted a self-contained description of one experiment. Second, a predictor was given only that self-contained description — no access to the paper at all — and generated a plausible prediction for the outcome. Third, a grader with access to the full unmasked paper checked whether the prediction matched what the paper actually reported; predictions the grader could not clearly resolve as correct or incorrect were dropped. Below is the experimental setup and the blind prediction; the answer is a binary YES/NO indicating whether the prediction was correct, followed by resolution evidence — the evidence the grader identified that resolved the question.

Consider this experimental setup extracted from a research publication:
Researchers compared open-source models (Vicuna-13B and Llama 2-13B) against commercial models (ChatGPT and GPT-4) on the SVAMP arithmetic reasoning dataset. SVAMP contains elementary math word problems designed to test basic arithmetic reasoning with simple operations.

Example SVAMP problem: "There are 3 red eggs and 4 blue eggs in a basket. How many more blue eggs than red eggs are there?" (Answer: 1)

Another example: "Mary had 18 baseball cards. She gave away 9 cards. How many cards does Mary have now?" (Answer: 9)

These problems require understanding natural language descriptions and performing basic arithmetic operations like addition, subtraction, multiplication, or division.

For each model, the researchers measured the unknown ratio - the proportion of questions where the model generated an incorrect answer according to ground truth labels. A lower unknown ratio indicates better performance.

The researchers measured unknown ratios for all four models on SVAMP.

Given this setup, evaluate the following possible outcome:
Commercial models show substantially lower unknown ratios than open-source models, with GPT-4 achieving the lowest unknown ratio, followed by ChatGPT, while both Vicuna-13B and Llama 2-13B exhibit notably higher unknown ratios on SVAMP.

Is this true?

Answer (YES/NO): YES